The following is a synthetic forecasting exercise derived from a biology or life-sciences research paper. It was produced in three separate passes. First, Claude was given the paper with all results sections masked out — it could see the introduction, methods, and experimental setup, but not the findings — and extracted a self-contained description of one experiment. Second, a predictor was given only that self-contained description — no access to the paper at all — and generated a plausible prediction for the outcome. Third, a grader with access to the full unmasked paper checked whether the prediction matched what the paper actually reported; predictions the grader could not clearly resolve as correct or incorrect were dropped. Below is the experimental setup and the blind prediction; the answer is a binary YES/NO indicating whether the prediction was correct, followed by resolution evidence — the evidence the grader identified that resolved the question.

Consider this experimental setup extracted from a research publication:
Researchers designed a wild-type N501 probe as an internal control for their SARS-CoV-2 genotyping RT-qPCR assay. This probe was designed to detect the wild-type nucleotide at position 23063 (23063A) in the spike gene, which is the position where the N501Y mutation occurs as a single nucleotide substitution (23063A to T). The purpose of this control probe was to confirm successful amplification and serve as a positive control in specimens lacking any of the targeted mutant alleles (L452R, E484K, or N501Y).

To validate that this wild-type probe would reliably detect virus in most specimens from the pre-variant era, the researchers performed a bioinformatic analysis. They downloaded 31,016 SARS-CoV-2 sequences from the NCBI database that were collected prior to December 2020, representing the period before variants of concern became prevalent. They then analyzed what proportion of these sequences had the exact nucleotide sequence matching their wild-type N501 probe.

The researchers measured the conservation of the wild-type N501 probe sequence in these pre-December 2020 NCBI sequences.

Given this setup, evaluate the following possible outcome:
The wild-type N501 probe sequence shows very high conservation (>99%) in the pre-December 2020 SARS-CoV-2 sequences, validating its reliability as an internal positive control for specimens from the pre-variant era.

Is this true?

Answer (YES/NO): YES